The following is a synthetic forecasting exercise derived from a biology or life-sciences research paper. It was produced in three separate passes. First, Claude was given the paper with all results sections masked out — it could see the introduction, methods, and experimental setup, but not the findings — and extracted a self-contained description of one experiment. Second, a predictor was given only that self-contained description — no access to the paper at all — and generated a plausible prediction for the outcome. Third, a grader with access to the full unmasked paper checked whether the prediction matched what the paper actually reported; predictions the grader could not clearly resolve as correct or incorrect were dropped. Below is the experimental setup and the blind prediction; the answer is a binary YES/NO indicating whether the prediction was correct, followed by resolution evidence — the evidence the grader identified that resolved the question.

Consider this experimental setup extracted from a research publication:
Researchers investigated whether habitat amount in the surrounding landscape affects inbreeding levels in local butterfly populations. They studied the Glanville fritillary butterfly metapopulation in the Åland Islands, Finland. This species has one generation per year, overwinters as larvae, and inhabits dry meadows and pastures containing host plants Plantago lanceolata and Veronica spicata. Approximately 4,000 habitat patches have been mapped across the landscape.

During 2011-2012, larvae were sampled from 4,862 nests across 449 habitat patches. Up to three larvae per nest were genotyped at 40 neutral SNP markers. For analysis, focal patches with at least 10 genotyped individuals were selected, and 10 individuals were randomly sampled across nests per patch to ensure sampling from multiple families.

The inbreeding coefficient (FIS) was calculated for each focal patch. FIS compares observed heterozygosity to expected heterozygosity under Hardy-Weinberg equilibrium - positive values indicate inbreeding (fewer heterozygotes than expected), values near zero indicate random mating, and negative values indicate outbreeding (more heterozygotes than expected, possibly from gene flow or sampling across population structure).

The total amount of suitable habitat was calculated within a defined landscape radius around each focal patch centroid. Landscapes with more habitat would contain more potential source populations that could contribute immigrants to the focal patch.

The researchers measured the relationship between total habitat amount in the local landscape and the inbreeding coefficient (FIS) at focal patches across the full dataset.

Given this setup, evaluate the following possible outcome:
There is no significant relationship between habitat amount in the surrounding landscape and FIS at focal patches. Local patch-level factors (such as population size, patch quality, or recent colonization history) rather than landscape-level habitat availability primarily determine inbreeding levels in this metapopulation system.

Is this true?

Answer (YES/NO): NO